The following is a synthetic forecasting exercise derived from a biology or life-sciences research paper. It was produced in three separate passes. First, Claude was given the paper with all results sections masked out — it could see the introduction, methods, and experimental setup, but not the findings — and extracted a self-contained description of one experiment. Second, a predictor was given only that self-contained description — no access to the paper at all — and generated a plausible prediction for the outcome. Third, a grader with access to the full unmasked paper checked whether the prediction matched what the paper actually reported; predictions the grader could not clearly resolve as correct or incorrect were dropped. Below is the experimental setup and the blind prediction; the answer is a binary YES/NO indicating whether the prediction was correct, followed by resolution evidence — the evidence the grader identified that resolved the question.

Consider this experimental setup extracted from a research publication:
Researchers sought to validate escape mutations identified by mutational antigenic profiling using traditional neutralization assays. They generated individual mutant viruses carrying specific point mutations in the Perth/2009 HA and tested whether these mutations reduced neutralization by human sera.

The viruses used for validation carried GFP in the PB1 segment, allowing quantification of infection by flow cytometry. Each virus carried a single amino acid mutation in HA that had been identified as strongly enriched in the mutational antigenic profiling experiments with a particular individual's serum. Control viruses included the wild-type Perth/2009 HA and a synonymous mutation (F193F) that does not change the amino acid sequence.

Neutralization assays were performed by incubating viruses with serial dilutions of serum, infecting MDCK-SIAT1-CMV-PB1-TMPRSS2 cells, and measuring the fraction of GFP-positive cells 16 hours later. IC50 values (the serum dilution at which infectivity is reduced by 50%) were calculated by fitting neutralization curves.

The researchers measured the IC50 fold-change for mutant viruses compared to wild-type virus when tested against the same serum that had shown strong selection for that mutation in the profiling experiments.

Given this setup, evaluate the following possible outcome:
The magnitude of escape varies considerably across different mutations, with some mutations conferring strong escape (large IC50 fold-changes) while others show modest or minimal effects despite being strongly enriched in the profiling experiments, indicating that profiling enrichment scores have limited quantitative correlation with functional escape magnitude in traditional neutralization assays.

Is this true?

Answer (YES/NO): NO